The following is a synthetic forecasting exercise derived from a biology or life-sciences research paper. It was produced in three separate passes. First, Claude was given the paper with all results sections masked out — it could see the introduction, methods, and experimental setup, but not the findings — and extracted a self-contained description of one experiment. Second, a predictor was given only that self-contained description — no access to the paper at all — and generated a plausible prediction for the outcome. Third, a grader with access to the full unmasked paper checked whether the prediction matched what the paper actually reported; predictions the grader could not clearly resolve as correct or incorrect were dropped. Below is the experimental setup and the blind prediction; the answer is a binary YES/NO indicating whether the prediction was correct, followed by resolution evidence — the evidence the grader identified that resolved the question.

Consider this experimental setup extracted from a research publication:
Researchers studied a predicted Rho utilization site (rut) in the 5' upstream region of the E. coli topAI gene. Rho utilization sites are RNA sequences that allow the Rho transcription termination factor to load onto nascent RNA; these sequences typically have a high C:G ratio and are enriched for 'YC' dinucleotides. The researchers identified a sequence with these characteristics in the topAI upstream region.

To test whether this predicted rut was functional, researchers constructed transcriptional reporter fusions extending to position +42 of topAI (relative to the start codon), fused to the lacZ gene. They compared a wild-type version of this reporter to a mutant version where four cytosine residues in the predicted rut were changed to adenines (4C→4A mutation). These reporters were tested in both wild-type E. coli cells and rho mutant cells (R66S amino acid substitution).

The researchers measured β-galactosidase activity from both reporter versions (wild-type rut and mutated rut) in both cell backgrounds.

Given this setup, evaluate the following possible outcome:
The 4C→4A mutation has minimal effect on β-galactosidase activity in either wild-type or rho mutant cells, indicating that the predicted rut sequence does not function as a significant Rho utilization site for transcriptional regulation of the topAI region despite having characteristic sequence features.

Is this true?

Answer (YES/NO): NO